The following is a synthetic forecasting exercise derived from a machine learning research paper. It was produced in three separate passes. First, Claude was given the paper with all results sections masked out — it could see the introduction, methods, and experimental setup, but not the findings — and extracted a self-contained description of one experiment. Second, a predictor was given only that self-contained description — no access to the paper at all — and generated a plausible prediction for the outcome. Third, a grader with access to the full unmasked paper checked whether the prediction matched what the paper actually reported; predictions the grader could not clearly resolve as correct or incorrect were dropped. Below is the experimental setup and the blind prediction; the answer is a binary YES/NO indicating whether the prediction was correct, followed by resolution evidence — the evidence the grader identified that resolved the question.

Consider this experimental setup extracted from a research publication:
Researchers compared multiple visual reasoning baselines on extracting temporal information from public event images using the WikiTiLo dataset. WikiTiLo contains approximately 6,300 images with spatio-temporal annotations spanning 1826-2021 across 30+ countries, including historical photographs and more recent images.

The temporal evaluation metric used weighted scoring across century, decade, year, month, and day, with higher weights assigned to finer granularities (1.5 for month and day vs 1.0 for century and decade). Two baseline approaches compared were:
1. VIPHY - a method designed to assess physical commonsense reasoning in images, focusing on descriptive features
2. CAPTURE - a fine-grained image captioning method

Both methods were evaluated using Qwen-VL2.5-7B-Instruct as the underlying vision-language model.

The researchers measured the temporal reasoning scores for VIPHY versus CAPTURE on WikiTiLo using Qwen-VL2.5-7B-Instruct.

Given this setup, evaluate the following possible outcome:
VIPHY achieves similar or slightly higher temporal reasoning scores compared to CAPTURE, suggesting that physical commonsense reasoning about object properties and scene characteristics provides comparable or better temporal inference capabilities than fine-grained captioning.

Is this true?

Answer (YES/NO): NO